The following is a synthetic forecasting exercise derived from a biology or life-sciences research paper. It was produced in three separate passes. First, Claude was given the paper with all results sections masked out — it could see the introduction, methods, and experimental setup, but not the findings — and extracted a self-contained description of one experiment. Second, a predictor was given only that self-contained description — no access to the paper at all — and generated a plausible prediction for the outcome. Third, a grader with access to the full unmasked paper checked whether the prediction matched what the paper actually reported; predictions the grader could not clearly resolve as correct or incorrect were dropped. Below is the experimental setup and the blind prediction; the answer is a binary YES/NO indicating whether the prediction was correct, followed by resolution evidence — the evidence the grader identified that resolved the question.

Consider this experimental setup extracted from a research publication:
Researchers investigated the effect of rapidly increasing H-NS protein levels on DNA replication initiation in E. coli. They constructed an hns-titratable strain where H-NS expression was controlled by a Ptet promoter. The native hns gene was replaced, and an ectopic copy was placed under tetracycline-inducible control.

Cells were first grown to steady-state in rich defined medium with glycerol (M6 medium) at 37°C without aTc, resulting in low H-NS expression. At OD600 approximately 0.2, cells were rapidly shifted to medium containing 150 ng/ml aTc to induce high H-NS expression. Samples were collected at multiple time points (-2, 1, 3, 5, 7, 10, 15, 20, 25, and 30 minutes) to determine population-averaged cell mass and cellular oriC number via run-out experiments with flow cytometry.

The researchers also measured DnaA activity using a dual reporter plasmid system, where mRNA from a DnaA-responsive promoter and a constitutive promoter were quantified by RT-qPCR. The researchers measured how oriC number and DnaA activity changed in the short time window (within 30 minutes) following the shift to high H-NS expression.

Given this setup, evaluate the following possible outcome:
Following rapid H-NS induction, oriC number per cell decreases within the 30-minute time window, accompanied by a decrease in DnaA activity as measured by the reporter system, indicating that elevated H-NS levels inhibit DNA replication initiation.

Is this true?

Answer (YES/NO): NO